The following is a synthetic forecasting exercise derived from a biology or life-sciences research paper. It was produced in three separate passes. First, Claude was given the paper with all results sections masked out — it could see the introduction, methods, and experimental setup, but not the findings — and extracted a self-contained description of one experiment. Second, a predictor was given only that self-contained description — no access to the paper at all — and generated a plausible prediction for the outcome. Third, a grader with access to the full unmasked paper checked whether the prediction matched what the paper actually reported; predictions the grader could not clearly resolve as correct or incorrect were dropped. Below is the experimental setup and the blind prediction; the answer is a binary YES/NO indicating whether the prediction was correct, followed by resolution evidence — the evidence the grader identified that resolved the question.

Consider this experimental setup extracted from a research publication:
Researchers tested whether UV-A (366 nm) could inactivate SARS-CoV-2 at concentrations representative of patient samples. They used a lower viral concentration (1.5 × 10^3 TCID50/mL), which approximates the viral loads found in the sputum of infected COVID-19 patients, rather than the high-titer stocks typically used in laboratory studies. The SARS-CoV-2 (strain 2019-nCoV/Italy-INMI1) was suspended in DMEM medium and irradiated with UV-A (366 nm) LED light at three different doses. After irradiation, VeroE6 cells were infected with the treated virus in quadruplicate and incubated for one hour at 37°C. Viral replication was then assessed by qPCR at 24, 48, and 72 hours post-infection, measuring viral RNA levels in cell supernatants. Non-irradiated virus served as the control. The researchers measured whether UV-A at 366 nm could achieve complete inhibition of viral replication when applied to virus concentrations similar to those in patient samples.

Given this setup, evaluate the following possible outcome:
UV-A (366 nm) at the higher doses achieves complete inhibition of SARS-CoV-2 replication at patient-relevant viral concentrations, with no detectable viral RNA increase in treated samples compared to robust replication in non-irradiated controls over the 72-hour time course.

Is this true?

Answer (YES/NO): YES